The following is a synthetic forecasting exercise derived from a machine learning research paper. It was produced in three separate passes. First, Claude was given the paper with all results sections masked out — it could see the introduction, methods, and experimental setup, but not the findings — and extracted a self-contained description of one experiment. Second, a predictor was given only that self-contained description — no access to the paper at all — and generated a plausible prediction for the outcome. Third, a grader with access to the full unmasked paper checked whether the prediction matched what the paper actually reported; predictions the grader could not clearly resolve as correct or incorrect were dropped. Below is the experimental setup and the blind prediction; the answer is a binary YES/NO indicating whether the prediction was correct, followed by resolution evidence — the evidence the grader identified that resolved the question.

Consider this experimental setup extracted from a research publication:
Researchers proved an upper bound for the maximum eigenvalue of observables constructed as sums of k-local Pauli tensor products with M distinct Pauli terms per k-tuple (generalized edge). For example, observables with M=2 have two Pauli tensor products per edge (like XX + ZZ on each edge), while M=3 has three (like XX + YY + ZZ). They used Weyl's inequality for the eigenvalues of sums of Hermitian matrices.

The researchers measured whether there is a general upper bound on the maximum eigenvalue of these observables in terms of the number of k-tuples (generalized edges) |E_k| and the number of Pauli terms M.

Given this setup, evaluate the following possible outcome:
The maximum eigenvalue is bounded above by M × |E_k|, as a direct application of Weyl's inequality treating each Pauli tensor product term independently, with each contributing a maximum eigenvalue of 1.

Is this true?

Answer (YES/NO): YES